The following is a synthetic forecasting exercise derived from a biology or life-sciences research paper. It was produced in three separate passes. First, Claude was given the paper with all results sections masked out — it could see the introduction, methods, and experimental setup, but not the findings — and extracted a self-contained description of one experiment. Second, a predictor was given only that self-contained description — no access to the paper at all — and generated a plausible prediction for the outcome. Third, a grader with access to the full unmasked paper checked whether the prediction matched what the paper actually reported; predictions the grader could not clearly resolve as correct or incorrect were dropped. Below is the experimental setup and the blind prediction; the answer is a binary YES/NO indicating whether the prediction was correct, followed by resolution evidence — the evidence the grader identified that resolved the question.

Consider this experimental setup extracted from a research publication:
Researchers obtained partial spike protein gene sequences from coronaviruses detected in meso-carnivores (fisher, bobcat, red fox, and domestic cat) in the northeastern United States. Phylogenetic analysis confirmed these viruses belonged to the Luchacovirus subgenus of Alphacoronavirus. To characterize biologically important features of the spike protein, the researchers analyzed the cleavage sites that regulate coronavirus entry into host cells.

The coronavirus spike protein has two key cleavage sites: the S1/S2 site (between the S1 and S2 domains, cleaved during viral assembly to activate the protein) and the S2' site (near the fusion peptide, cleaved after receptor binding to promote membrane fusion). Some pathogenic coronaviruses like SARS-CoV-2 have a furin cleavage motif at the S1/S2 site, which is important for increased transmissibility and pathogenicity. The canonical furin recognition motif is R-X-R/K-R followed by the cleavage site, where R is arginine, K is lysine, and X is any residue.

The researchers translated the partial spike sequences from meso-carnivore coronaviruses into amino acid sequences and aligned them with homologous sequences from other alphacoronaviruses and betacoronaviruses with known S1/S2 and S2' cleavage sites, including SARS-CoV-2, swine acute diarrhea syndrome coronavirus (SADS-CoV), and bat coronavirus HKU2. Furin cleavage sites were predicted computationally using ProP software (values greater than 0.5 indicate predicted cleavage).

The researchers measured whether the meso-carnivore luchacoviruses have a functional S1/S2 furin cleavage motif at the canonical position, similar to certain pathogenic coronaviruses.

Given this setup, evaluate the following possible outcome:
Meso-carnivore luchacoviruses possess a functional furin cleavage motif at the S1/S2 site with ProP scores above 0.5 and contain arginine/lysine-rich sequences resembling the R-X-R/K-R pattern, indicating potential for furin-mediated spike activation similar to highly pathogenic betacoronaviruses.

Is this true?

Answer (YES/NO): NO